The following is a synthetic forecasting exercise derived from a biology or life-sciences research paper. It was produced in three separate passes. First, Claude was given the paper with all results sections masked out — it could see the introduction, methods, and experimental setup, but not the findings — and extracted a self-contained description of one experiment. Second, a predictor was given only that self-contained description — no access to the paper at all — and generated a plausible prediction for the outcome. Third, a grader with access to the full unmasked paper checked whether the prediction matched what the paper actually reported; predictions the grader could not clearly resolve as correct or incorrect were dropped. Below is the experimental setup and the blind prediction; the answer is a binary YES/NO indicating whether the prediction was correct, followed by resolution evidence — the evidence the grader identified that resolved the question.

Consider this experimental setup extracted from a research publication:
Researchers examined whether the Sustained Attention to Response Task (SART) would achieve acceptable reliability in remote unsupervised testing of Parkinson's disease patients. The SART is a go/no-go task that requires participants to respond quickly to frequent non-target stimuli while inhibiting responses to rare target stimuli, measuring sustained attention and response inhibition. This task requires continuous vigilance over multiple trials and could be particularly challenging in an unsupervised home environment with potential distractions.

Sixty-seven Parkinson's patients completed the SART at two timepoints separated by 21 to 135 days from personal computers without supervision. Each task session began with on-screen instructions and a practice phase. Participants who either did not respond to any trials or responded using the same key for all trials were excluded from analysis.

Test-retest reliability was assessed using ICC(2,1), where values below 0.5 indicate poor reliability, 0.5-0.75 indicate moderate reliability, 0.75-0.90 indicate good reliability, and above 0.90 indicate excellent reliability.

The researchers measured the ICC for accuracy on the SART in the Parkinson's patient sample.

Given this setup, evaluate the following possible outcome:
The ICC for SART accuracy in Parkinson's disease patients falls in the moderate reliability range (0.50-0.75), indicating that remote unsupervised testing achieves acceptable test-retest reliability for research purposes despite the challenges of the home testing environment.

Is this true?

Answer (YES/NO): NO